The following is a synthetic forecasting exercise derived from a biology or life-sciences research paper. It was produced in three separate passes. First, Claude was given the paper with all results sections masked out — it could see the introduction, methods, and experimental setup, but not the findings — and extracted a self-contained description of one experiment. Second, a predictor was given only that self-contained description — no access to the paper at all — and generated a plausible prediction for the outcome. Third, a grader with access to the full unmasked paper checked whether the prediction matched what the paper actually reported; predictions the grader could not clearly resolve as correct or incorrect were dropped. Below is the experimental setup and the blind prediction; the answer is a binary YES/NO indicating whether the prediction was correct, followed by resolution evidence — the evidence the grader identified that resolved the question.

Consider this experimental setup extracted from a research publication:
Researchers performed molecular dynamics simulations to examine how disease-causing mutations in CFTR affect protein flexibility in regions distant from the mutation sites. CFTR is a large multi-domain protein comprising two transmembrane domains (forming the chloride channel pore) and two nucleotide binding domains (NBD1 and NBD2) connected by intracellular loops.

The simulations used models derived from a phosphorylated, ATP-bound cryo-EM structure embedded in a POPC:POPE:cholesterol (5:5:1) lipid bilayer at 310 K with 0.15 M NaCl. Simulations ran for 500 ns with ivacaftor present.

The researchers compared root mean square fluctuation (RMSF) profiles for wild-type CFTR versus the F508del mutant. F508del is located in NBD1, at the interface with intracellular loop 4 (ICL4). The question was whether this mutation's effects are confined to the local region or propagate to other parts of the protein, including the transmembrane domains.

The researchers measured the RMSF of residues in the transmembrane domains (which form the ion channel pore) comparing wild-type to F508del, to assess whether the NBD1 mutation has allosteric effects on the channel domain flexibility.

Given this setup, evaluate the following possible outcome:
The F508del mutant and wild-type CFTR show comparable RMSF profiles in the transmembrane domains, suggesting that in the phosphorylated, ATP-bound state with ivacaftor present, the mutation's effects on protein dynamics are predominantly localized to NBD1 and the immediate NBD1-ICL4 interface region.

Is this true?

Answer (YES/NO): NO